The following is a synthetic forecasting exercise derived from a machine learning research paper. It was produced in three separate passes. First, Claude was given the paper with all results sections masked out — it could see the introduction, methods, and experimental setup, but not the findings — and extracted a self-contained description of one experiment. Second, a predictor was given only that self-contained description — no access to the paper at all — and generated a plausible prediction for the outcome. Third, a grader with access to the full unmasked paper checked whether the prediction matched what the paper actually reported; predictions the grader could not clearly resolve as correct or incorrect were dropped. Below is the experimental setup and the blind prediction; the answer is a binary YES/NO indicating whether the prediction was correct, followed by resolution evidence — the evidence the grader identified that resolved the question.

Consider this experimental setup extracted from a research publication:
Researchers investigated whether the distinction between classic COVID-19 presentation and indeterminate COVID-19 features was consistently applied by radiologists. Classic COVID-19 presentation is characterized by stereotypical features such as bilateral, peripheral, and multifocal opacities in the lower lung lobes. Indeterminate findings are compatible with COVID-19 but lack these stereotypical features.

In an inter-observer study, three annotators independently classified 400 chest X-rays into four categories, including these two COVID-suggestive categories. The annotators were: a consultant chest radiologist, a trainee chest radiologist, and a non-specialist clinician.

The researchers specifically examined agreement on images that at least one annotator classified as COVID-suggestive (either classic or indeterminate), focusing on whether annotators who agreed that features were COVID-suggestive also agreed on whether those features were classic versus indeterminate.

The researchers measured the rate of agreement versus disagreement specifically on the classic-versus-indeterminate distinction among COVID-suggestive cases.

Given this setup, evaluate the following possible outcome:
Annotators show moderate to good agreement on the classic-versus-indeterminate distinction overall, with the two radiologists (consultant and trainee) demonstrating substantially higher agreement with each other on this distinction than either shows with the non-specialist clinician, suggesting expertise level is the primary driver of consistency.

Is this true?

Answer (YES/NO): NO